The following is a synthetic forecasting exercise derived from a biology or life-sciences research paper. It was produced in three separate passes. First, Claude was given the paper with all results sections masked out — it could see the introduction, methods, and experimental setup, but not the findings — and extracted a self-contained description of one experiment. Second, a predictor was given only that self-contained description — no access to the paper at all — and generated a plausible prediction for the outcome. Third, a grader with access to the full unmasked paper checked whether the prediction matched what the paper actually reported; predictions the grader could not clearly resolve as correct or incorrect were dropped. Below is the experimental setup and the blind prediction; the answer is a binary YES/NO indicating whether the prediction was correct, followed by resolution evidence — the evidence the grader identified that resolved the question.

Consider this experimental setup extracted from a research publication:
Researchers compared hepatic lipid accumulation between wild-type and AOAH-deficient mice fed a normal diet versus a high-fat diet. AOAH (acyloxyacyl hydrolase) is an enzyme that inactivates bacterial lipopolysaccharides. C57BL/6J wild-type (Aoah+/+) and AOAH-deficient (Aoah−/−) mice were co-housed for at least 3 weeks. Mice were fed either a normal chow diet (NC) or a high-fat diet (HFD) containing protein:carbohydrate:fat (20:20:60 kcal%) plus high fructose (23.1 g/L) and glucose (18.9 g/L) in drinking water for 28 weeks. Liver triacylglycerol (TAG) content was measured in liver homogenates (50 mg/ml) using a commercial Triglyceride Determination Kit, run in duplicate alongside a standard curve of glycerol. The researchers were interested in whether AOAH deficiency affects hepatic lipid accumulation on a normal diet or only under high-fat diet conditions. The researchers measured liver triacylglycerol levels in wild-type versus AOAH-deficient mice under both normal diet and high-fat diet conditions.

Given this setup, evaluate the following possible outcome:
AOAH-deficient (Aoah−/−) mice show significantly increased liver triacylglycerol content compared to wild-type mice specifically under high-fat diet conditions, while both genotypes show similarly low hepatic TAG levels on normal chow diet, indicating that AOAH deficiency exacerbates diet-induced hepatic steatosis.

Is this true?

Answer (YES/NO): NO